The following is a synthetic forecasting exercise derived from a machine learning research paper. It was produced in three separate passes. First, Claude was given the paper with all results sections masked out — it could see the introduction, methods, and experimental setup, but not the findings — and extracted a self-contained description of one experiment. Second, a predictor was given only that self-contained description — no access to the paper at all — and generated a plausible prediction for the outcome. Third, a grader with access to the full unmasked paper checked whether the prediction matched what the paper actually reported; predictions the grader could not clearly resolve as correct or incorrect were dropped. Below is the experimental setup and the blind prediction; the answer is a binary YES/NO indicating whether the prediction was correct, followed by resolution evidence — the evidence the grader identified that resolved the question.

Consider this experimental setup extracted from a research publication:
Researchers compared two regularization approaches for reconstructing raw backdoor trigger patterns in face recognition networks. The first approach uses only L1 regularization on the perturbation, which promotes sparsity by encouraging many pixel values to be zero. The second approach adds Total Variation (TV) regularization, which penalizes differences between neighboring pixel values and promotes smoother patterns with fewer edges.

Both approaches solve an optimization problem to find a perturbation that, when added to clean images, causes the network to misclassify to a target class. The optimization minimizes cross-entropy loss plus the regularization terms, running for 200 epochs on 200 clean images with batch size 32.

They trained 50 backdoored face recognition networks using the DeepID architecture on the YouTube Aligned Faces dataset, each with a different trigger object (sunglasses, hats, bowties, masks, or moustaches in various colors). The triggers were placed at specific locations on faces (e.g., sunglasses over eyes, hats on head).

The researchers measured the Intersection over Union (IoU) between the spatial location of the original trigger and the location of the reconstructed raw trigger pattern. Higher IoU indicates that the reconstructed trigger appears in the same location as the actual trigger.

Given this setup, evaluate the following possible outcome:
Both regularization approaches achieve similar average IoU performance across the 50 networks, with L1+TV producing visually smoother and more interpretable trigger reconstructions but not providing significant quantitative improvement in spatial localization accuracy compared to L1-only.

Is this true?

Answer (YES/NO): YES